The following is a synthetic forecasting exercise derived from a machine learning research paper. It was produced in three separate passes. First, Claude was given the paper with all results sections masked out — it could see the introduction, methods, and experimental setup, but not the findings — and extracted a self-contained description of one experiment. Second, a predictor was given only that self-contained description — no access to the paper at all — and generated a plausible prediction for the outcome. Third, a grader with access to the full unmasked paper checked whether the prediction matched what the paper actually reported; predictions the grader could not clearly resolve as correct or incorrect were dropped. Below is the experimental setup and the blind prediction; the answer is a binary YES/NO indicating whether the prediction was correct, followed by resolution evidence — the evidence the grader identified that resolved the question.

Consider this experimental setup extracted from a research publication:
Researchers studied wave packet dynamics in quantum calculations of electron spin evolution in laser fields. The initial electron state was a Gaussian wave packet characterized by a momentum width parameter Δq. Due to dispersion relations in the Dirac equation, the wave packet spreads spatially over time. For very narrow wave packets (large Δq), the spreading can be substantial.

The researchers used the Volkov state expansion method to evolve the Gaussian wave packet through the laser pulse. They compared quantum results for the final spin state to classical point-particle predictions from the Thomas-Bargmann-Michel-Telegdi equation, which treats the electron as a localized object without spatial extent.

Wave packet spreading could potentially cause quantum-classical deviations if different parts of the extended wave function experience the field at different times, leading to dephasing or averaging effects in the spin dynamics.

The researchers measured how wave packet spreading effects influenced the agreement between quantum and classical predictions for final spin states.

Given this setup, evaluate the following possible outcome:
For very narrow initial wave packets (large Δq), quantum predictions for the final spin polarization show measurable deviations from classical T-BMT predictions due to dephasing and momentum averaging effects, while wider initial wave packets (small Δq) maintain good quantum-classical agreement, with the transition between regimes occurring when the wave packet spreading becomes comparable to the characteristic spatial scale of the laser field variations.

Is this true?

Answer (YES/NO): NO